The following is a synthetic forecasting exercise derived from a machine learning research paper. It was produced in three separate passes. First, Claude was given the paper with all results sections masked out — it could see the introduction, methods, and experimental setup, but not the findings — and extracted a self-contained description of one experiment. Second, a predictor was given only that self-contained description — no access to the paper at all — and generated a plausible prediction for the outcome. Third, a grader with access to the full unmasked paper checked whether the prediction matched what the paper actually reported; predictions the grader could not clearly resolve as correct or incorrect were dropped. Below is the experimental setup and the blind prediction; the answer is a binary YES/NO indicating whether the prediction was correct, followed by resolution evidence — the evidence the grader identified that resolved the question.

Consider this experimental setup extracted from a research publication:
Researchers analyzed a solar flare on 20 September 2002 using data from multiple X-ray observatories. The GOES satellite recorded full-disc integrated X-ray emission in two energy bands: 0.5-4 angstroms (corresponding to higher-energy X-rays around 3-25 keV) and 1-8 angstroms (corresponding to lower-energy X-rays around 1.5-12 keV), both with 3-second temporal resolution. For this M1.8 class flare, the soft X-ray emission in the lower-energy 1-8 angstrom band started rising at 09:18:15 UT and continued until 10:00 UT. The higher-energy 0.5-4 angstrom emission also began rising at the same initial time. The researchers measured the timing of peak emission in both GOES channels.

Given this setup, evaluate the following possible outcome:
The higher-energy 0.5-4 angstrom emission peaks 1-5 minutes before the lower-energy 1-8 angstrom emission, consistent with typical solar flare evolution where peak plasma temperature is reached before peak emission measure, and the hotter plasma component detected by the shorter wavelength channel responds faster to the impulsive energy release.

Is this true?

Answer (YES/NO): YES